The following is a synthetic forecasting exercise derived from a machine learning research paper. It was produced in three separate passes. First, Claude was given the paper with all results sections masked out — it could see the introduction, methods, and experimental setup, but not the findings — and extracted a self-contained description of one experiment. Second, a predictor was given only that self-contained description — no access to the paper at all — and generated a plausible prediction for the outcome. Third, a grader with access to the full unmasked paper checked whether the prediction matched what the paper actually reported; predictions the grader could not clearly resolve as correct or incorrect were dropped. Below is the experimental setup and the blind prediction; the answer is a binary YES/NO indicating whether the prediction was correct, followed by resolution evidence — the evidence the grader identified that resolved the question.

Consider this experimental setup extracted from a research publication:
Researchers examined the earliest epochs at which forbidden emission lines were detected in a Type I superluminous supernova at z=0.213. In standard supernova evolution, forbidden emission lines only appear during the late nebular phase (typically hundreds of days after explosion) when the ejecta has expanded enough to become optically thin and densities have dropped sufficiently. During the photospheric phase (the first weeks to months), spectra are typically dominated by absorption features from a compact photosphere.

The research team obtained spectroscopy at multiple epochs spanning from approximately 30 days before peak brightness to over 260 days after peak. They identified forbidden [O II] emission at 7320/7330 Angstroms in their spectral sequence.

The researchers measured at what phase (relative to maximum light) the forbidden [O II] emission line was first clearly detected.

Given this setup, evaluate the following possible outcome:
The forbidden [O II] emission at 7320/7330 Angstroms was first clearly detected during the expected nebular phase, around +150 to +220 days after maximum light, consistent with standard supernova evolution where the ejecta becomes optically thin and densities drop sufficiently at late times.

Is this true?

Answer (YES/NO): NO